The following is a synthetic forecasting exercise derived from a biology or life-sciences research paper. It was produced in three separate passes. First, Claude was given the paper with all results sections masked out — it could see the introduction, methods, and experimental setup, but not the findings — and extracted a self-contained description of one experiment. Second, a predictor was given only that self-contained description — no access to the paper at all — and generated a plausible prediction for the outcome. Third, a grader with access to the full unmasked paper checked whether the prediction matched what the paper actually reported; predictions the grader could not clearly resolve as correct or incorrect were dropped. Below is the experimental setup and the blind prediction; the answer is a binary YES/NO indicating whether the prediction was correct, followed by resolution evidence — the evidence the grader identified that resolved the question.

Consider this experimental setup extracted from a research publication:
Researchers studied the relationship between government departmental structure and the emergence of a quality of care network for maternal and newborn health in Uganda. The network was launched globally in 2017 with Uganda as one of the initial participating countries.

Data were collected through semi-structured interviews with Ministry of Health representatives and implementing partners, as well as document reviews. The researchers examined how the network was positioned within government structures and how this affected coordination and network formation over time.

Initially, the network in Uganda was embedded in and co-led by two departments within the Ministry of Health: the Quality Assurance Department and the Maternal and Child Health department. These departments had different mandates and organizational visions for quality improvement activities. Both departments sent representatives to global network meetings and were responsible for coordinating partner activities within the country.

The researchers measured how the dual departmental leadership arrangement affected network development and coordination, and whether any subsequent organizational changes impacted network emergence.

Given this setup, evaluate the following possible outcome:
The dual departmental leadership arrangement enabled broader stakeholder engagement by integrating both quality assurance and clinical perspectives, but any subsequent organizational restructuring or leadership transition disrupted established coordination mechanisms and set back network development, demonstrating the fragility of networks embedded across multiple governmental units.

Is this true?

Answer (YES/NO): NO